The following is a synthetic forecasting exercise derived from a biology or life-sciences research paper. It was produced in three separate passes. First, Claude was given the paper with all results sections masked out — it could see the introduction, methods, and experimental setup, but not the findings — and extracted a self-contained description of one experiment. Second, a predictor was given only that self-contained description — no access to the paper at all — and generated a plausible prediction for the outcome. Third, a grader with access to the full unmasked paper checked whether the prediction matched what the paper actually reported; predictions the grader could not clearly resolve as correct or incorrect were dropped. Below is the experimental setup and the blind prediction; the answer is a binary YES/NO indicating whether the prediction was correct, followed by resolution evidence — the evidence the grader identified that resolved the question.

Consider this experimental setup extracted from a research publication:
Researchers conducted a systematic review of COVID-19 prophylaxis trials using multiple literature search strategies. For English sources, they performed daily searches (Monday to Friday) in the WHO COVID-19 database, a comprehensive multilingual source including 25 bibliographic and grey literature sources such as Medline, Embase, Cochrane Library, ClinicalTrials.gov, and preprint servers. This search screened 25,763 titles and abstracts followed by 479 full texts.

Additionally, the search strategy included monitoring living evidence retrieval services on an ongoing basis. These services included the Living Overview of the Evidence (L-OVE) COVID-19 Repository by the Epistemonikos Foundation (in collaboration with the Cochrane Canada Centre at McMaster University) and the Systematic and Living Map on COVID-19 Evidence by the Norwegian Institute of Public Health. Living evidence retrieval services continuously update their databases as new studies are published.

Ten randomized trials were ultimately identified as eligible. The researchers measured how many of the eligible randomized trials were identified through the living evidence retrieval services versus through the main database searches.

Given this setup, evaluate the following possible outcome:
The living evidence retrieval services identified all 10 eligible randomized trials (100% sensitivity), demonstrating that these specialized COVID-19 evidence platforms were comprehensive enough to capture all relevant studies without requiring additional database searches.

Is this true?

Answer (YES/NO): NO